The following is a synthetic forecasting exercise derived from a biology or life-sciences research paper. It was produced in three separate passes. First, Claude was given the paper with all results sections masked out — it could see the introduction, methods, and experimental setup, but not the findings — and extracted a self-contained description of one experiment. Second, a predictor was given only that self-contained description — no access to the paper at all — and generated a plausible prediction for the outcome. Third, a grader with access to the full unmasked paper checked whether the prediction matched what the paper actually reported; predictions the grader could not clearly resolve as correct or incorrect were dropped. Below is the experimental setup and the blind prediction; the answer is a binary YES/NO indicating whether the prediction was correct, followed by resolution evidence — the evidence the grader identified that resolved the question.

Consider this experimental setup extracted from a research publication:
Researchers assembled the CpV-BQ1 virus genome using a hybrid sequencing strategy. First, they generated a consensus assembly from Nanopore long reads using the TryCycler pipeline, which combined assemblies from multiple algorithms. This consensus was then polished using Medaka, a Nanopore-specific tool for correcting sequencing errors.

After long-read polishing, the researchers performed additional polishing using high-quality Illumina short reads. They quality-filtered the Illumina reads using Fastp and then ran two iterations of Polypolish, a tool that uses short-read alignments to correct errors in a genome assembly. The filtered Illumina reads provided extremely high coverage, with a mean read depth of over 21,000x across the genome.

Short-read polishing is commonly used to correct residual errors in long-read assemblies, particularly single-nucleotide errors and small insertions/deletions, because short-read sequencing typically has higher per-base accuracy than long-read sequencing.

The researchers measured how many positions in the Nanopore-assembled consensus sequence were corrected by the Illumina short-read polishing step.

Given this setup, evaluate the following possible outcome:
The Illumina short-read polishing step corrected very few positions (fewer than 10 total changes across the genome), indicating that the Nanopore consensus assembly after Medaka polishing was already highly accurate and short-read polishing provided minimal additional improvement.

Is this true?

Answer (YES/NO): NO